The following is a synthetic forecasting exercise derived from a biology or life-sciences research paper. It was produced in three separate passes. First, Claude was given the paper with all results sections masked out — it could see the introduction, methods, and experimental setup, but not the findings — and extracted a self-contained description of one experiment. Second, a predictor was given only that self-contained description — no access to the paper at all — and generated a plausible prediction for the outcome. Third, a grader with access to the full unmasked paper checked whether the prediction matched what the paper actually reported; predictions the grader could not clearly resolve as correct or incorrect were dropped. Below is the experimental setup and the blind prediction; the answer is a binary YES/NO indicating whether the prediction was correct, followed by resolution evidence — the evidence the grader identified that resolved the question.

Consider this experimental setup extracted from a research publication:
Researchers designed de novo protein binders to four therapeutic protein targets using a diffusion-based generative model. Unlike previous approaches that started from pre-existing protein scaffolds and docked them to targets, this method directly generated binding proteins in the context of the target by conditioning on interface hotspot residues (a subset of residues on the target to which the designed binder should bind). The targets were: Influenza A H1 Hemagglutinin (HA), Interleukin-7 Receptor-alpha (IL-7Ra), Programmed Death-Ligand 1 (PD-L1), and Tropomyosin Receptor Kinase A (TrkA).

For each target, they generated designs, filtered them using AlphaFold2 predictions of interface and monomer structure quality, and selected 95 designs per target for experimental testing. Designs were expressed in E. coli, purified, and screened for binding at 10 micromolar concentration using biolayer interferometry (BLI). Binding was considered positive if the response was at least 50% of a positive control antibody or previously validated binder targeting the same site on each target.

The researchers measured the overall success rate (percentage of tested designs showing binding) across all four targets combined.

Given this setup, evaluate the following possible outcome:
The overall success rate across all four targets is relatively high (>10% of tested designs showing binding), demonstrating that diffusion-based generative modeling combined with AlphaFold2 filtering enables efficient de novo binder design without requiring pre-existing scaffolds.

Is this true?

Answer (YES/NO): YES